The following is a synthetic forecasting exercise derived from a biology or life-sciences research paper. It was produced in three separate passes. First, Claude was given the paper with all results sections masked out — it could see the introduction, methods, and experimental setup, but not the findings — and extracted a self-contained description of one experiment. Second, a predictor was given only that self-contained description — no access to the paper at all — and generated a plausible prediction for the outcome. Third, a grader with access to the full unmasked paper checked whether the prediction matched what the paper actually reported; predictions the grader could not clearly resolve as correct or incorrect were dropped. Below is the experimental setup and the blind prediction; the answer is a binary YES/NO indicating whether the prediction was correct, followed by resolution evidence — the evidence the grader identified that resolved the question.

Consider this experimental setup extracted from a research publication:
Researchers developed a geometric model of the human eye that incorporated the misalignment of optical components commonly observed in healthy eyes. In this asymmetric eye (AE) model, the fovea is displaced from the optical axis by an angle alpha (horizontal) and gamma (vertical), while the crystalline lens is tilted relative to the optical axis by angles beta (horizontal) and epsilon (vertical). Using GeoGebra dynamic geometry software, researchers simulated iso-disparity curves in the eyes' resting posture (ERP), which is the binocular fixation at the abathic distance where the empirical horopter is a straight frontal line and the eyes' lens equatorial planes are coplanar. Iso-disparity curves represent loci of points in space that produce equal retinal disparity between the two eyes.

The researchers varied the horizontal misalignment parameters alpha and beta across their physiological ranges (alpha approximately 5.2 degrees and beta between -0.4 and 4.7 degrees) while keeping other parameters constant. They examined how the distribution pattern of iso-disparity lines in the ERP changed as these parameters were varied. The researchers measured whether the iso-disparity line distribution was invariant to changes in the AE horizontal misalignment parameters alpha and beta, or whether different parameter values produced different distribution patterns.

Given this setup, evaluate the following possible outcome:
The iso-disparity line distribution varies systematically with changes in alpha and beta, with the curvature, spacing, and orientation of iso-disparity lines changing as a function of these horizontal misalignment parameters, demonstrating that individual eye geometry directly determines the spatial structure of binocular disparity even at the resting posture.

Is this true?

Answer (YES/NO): NO